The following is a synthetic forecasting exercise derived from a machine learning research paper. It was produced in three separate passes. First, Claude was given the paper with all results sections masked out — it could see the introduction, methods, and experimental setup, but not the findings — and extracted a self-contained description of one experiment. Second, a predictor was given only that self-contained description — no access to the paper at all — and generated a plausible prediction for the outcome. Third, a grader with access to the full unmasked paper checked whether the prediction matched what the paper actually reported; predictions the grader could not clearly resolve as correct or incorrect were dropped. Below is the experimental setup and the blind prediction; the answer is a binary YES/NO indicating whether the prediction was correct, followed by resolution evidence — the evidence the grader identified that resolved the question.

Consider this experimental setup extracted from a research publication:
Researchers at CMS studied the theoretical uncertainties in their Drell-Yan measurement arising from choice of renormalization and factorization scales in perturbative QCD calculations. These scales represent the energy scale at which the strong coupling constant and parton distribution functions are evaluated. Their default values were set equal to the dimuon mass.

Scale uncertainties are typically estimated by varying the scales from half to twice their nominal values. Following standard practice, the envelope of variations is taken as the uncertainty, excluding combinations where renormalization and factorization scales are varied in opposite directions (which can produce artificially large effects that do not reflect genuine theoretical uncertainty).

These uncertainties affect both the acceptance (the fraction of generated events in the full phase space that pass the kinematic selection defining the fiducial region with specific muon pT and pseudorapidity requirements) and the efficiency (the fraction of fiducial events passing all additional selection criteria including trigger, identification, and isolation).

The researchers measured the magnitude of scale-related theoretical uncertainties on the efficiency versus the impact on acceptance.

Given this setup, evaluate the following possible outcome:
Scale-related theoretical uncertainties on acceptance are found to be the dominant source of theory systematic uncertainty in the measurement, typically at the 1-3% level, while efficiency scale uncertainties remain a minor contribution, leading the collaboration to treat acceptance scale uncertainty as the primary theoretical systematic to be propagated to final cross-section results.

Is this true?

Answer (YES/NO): NO